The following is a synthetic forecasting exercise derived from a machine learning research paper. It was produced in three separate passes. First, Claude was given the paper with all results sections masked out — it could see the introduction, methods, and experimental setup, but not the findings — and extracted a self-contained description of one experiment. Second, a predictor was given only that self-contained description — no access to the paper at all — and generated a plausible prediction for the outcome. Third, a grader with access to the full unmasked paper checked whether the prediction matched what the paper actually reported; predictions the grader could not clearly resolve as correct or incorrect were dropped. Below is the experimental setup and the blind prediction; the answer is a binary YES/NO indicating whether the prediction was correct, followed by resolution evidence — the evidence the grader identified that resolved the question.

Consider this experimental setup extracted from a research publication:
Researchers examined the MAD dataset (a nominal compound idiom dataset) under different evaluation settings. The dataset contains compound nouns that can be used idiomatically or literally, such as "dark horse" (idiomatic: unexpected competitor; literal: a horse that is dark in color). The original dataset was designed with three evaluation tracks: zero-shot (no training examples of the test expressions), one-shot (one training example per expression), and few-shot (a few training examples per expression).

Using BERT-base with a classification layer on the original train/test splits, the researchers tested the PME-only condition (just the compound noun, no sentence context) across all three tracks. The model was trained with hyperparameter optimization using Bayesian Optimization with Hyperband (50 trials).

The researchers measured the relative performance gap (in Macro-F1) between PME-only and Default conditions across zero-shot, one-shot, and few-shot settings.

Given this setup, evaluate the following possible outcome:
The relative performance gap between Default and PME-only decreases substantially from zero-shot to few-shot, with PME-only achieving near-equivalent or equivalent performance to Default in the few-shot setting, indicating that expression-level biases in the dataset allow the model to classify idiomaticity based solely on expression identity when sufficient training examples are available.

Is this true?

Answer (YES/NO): NO